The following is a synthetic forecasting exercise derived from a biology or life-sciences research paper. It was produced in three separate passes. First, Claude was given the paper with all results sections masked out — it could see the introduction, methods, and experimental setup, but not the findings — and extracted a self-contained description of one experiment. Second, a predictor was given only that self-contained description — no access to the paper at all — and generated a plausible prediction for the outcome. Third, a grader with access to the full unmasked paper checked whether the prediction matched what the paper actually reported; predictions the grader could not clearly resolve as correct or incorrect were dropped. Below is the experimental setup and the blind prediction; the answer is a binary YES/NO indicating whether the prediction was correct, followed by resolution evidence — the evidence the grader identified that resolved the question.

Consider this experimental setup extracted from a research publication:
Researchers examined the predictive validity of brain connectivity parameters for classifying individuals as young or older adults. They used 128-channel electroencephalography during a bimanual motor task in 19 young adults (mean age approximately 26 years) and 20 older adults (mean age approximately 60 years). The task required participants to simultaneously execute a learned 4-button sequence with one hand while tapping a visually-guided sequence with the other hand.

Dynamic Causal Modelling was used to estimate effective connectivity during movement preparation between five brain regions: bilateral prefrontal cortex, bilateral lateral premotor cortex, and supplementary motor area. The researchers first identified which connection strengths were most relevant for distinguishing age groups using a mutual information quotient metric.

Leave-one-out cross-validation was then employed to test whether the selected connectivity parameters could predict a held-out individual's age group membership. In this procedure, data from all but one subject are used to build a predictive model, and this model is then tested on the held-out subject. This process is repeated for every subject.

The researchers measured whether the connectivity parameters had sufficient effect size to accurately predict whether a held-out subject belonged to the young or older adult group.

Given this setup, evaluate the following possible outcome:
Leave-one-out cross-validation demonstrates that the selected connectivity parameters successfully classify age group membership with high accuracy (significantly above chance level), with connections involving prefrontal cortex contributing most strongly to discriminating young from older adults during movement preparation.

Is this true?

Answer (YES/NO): YES